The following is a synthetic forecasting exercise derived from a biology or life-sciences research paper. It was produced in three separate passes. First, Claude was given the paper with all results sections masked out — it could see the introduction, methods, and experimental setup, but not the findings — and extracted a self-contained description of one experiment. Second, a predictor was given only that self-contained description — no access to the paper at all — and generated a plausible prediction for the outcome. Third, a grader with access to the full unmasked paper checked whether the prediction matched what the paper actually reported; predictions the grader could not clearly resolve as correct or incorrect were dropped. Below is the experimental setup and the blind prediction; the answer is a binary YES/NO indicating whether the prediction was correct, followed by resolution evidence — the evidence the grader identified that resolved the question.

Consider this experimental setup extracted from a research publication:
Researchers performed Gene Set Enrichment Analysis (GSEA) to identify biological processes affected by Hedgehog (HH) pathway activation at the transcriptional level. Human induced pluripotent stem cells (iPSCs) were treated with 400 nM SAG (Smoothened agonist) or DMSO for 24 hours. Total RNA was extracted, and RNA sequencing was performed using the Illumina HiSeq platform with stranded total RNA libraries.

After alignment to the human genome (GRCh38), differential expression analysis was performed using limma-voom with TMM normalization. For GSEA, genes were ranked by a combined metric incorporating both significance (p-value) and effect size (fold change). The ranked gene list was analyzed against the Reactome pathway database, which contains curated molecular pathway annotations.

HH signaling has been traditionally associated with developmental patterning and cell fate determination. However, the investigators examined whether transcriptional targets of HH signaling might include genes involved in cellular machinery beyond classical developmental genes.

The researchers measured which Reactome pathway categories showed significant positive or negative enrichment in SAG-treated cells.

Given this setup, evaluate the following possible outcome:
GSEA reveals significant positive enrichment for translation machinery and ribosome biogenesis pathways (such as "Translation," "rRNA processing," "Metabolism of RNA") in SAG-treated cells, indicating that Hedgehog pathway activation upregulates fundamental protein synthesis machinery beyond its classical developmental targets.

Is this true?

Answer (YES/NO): NO